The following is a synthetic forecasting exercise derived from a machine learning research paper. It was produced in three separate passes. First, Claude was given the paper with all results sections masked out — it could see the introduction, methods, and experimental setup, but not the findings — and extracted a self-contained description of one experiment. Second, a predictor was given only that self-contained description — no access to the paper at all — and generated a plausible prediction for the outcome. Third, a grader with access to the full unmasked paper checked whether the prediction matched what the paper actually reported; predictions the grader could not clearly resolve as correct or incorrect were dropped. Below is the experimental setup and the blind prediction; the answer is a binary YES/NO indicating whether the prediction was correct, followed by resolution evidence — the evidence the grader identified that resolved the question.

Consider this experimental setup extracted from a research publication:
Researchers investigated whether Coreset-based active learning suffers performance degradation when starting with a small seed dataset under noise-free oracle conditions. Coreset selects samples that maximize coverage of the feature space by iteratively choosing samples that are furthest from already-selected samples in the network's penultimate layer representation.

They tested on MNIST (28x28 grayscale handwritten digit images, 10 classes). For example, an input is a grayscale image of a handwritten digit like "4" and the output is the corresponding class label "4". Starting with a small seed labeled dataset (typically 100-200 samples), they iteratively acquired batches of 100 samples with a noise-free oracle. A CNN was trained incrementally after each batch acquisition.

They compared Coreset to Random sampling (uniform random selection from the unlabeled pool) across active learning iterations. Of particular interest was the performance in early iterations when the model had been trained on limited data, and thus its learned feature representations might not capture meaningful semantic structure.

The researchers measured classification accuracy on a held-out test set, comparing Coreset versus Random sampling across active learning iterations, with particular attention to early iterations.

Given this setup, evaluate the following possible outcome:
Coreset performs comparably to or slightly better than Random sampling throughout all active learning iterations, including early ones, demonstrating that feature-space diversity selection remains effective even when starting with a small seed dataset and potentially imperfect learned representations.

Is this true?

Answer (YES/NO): NO